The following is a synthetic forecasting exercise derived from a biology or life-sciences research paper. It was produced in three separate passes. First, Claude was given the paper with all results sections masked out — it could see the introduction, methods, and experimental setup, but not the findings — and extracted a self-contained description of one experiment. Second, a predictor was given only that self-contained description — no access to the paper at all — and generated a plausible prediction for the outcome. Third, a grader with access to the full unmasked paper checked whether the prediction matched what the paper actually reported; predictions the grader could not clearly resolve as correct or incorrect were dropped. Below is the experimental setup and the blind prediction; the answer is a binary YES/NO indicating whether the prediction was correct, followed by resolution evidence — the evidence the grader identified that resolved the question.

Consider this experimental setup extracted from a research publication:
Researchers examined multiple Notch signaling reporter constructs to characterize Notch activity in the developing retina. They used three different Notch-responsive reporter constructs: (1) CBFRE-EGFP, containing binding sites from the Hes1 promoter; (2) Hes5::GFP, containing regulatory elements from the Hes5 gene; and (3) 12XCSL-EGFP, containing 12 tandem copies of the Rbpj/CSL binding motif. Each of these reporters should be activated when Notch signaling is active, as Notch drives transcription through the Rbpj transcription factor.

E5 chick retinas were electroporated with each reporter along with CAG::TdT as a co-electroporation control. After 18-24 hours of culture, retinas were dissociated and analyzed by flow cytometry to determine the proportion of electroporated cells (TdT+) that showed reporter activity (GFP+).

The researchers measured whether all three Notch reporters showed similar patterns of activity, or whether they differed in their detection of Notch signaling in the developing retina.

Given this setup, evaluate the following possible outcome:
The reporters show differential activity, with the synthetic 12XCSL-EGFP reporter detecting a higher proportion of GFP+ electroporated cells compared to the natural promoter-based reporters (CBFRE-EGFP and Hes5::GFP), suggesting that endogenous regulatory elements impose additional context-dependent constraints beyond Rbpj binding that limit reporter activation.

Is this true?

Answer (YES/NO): NO